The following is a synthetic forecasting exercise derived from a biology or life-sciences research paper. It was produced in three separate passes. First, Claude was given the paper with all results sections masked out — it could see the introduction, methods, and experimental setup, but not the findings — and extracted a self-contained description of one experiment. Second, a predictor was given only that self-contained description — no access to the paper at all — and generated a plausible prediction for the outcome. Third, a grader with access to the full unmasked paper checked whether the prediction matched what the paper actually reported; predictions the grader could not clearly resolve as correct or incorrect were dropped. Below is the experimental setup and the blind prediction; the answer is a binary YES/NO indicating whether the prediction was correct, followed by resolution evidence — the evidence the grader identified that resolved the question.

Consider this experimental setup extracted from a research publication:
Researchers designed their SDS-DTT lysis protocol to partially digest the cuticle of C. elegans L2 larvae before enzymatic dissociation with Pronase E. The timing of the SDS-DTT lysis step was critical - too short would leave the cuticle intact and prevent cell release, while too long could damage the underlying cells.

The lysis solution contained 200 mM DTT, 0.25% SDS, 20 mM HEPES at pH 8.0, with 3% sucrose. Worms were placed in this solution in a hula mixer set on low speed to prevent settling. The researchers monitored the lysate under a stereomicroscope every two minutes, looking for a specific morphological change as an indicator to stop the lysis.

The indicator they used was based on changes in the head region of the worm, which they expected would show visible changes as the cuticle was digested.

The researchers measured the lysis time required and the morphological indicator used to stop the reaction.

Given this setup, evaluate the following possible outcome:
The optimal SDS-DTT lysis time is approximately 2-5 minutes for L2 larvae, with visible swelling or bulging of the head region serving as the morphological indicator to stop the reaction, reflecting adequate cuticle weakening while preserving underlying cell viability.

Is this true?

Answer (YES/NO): NO